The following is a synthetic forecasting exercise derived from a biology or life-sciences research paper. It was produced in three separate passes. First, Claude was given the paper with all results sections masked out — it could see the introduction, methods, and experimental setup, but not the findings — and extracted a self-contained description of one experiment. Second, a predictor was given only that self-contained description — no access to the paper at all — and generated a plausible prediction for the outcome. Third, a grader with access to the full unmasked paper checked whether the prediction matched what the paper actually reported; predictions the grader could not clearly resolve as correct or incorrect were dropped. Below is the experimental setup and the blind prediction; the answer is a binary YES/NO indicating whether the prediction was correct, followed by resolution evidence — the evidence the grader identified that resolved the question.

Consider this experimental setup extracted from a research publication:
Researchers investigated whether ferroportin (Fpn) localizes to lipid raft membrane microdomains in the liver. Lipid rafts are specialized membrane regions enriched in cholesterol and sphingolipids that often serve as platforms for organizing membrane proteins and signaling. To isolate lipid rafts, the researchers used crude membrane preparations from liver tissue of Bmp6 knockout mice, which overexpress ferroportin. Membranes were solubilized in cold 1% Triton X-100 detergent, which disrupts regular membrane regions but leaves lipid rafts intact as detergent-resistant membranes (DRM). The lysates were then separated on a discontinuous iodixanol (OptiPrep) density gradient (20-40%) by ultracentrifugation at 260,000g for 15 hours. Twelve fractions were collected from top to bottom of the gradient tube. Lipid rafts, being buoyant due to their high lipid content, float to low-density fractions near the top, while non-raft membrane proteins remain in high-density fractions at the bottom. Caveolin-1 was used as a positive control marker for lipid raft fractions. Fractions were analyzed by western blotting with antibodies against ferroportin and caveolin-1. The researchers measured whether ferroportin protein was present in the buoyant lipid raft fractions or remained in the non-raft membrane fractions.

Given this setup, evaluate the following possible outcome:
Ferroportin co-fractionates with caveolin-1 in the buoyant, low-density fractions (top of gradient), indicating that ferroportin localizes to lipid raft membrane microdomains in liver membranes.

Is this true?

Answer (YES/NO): YES